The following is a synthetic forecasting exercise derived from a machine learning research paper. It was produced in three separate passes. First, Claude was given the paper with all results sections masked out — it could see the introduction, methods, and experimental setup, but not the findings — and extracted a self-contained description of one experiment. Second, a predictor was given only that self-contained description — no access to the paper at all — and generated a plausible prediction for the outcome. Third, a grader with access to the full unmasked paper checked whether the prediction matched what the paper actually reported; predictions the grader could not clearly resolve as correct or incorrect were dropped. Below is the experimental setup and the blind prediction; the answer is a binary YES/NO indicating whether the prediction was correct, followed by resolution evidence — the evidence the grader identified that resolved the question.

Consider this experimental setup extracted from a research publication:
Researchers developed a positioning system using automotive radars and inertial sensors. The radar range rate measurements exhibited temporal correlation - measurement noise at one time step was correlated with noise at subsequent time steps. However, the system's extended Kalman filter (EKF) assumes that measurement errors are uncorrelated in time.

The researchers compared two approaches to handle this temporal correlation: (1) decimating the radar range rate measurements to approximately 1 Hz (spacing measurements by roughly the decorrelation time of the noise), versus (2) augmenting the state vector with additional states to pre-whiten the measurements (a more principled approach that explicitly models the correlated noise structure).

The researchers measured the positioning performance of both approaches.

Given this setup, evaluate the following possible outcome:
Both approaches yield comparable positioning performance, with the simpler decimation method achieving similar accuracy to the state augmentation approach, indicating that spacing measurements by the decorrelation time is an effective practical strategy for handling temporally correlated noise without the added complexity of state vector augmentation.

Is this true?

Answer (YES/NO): YES